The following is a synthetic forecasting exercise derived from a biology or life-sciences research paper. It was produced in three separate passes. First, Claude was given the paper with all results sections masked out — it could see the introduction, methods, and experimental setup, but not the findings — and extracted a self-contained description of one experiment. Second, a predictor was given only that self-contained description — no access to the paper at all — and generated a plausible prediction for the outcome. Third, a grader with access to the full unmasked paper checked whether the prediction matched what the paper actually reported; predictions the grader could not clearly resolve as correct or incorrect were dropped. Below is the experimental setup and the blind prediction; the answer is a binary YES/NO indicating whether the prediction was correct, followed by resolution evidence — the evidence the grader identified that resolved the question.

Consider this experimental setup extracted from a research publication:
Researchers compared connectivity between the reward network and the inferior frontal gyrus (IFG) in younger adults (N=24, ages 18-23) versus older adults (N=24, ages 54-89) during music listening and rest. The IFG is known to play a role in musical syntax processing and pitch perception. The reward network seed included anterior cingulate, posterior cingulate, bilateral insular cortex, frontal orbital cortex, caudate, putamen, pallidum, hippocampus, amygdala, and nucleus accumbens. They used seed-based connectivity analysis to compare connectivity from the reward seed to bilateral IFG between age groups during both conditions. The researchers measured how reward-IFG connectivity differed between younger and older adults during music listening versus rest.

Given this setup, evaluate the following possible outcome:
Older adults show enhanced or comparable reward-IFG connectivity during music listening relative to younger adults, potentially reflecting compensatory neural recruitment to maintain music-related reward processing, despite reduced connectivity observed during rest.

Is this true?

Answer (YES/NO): YES